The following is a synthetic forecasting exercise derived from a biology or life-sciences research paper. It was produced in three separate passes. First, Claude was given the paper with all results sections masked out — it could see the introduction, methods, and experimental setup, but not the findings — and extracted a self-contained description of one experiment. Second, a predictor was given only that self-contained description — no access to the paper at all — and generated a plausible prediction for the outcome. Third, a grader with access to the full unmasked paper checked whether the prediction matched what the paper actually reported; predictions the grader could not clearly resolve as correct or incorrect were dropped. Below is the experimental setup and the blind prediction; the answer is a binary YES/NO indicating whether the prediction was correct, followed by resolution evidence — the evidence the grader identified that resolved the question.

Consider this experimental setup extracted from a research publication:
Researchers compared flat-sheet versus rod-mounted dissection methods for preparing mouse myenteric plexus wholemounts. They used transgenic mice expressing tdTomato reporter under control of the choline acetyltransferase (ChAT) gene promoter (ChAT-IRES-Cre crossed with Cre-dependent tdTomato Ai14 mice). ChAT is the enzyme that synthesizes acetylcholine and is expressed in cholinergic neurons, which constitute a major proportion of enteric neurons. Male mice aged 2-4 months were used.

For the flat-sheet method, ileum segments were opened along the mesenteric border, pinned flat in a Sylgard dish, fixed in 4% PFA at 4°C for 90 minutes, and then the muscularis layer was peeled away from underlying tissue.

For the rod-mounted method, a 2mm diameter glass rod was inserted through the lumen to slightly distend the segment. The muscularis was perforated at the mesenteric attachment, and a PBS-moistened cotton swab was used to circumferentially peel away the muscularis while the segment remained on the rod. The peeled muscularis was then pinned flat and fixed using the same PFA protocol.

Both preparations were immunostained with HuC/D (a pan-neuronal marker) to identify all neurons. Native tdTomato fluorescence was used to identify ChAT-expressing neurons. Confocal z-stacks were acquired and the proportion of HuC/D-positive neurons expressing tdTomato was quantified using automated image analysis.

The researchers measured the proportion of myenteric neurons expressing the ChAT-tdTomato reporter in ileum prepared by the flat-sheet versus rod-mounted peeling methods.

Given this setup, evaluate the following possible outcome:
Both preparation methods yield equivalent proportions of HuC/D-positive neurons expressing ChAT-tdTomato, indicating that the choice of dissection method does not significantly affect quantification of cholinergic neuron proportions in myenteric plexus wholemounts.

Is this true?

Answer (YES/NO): NO